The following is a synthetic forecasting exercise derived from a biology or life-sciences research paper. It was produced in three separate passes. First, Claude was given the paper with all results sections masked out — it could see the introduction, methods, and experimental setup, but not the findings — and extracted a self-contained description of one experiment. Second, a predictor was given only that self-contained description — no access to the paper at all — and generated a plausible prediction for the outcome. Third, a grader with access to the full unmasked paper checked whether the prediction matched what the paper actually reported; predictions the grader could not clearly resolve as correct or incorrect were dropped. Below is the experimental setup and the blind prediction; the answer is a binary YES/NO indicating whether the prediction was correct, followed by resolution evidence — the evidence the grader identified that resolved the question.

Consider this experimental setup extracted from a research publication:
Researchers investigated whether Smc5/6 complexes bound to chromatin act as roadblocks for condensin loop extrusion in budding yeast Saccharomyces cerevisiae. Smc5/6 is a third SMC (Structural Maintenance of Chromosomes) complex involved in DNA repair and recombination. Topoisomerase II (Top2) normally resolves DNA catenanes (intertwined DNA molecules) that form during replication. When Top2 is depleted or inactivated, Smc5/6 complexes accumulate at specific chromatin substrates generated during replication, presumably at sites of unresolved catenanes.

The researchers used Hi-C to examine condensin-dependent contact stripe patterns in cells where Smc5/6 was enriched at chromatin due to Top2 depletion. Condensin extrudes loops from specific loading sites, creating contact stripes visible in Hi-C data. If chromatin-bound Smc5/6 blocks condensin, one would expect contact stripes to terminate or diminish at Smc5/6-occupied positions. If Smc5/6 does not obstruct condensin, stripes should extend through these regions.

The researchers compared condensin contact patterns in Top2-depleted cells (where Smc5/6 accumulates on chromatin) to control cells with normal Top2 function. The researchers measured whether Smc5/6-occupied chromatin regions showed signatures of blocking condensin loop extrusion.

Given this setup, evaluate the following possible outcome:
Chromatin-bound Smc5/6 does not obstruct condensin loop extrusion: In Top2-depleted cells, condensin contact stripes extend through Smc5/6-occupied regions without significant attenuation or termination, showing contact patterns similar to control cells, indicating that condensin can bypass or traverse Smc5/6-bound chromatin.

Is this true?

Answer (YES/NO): NO